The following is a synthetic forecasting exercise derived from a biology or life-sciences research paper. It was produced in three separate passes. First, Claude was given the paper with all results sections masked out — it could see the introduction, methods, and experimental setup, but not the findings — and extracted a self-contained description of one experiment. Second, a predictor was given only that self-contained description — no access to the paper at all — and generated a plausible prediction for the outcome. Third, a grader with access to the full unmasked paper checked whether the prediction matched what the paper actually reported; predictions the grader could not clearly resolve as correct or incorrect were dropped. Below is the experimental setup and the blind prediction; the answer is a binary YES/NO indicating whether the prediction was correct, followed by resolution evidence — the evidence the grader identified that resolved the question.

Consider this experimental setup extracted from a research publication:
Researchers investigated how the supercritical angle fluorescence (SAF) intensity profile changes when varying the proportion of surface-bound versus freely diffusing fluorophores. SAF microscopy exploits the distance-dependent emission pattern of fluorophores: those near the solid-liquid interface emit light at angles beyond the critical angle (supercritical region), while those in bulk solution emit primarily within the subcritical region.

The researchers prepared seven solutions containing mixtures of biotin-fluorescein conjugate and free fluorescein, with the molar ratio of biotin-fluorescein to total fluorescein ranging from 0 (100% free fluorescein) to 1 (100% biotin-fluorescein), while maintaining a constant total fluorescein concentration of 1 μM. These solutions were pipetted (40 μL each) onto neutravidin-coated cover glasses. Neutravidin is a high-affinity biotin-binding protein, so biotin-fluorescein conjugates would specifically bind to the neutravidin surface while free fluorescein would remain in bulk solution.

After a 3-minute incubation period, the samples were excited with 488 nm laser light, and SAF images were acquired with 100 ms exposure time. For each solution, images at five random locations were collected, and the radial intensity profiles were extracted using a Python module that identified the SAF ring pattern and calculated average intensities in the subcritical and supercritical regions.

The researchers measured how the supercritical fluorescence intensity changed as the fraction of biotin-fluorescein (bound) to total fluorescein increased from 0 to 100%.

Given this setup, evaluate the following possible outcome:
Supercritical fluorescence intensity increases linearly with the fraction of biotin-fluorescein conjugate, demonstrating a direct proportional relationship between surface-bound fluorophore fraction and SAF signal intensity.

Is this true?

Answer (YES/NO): NO